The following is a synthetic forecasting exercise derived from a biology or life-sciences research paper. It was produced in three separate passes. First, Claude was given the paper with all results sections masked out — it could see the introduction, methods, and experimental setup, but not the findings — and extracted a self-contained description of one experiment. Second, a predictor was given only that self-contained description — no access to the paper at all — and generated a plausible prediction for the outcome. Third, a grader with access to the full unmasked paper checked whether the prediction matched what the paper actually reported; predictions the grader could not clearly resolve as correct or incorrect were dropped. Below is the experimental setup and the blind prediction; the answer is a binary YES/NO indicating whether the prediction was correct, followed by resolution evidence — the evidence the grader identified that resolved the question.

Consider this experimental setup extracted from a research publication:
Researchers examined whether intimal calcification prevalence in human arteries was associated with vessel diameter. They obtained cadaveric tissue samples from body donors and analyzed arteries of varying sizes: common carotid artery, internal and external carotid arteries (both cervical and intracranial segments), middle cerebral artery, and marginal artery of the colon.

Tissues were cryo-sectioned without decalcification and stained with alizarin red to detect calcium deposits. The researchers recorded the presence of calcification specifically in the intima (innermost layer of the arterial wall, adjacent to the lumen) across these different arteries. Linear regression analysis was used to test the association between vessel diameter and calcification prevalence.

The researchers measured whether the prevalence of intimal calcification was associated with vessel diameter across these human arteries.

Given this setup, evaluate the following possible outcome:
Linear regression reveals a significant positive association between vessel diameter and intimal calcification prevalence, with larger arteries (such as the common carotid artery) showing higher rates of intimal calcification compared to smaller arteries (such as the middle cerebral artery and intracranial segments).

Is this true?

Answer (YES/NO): NO